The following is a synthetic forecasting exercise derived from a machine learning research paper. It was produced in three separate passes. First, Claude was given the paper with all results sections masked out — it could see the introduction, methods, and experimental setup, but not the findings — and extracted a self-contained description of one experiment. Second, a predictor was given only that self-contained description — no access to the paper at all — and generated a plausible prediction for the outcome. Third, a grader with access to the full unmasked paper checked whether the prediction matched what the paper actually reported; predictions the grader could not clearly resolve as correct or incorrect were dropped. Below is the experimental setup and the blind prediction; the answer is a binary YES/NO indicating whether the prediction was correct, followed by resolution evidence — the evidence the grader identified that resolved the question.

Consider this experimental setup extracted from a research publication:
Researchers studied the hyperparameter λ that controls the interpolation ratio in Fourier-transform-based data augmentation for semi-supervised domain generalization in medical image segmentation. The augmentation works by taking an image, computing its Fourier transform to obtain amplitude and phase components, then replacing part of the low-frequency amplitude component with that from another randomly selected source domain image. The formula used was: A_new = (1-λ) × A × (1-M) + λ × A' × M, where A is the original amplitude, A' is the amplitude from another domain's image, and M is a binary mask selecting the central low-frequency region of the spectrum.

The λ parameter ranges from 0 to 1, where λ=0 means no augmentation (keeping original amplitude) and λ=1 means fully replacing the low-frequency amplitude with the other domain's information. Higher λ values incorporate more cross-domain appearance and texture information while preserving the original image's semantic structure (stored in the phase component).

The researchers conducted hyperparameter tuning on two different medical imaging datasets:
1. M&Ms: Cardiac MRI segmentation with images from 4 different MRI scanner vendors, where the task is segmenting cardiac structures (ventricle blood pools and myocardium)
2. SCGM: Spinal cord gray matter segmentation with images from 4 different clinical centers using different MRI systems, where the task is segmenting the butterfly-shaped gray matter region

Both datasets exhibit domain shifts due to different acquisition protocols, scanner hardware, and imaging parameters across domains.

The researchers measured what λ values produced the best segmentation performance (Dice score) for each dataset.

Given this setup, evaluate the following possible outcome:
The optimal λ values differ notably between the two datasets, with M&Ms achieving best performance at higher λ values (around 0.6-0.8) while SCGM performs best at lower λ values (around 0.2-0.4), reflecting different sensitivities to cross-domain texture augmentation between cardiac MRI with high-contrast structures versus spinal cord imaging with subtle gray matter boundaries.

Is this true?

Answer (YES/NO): NO